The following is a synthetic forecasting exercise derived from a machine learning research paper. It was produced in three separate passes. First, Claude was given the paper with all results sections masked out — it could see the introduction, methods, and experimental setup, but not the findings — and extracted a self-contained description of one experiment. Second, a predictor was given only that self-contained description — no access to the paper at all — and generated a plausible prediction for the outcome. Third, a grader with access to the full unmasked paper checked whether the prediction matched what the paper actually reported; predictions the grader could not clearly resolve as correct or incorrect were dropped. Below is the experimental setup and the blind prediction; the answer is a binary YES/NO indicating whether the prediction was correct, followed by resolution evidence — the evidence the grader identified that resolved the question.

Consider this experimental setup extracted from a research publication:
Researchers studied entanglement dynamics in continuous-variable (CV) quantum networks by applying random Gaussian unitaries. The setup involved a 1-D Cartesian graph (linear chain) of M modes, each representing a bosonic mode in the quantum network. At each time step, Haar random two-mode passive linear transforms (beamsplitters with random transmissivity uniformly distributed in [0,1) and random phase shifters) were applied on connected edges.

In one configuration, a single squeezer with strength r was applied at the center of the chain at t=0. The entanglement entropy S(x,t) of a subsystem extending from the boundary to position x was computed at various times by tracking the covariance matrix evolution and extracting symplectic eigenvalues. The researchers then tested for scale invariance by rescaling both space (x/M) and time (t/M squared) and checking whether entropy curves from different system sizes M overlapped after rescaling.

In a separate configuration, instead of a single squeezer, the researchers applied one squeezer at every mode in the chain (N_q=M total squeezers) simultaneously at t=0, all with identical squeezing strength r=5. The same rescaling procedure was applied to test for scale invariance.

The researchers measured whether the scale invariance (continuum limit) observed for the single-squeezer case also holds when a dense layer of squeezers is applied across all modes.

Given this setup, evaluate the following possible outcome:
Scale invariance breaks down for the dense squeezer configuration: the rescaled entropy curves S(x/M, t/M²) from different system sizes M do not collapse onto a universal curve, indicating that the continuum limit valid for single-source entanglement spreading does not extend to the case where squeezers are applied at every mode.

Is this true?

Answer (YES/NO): NO